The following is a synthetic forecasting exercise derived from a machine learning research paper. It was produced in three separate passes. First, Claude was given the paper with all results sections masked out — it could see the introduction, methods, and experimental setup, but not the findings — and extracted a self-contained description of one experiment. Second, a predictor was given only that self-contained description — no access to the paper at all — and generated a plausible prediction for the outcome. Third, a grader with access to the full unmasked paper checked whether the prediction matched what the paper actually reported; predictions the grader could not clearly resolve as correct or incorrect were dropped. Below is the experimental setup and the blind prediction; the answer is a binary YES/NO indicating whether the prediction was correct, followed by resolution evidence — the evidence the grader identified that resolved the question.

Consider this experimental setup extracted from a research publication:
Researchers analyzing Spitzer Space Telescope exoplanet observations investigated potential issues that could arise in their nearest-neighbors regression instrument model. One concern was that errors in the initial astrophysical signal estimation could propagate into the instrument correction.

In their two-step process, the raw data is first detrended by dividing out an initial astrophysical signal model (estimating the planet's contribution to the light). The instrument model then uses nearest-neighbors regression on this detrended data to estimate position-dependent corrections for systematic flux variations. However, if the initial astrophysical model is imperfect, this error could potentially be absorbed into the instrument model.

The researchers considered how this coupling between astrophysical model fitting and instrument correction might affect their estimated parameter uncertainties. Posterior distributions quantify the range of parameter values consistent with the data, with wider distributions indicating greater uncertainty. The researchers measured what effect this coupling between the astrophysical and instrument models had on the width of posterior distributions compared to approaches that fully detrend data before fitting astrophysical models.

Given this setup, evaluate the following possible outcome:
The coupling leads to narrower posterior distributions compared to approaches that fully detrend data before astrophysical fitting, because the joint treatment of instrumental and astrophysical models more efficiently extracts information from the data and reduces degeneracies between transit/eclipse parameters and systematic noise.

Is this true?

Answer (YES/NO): NO